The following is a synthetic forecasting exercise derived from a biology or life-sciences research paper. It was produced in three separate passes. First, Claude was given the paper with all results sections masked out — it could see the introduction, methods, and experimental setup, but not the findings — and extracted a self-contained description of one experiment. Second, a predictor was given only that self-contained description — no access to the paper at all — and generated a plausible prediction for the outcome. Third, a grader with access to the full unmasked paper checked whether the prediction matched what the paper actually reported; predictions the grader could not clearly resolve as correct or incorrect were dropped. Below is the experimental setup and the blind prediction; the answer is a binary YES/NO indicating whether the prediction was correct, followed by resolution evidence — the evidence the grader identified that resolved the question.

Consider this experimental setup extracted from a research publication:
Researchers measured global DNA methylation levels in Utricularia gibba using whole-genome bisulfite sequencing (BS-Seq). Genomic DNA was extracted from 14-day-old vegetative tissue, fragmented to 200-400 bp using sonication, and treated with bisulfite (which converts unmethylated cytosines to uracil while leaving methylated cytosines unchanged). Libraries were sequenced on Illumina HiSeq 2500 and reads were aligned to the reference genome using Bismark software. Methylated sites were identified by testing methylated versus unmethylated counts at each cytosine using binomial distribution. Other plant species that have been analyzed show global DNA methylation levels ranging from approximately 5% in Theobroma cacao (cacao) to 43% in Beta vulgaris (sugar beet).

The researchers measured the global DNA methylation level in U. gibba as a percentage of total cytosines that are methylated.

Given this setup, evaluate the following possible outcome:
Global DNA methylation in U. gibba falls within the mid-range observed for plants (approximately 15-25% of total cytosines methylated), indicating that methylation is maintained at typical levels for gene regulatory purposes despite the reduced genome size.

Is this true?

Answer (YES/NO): NO